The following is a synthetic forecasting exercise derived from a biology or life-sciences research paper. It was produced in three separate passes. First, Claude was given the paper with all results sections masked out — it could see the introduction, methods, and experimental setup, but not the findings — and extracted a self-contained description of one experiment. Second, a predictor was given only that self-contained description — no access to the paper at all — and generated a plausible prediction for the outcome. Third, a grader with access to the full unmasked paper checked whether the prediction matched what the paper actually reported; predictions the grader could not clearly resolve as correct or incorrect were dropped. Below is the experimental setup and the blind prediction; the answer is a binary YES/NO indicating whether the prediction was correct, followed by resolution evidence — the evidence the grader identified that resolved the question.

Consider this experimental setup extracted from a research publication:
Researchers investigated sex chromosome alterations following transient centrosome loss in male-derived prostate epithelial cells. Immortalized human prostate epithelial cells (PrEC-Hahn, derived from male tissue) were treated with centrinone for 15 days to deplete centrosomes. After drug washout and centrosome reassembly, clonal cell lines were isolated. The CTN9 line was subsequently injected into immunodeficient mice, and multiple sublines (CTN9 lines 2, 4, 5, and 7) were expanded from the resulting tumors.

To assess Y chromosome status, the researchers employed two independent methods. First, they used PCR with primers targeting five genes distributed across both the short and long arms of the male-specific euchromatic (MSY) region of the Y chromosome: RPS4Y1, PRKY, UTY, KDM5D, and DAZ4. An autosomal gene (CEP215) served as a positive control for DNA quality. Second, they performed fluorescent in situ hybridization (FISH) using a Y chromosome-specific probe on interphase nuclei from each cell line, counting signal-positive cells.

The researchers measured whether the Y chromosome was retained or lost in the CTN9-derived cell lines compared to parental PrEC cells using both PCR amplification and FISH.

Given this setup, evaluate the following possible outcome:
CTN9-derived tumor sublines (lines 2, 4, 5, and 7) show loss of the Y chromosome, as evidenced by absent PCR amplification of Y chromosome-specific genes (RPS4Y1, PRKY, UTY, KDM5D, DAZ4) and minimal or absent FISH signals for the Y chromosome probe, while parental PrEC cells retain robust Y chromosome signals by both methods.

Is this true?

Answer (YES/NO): NO